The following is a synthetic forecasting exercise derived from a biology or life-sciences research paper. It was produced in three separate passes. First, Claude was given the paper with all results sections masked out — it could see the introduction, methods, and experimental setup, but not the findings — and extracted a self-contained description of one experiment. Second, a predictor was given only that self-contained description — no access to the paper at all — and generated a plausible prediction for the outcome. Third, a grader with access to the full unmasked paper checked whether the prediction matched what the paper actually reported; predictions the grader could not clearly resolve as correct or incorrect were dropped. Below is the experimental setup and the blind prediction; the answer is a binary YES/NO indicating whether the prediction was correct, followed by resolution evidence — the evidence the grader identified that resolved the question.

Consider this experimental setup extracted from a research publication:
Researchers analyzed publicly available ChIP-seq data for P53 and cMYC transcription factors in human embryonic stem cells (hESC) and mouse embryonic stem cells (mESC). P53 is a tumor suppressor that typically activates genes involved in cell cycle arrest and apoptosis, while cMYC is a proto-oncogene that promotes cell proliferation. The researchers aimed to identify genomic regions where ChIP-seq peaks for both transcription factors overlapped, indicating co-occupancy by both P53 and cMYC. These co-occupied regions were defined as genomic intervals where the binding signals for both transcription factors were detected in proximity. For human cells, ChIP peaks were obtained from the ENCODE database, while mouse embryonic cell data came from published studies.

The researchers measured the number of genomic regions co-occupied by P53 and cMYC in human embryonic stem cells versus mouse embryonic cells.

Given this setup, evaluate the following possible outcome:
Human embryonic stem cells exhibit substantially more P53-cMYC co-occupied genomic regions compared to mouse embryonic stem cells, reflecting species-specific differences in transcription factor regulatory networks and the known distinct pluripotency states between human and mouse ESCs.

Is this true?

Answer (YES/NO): NO